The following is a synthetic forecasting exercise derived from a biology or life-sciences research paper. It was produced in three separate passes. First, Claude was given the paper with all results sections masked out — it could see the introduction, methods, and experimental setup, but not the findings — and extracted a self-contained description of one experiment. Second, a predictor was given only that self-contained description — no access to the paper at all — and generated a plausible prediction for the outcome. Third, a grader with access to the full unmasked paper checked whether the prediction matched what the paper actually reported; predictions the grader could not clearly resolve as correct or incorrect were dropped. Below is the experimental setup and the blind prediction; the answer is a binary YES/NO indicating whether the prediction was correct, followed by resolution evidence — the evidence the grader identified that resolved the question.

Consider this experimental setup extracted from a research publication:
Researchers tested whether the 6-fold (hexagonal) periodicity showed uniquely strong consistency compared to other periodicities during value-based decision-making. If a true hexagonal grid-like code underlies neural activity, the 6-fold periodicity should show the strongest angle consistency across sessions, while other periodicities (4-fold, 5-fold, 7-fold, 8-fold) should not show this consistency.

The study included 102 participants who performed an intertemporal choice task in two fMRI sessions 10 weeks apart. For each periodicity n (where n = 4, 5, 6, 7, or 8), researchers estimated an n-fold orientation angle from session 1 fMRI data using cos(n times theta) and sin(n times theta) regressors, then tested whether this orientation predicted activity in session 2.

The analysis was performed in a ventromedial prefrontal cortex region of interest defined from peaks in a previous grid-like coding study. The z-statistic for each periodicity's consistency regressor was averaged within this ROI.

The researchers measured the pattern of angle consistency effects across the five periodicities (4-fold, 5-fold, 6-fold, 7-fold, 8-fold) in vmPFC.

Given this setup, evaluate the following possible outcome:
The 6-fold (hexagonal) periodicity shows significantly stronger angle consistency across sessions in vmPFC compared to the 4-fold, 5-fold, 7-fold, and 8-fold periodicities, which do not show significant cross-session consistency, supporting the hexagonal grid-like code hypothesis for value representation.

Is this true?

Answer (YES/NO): NO